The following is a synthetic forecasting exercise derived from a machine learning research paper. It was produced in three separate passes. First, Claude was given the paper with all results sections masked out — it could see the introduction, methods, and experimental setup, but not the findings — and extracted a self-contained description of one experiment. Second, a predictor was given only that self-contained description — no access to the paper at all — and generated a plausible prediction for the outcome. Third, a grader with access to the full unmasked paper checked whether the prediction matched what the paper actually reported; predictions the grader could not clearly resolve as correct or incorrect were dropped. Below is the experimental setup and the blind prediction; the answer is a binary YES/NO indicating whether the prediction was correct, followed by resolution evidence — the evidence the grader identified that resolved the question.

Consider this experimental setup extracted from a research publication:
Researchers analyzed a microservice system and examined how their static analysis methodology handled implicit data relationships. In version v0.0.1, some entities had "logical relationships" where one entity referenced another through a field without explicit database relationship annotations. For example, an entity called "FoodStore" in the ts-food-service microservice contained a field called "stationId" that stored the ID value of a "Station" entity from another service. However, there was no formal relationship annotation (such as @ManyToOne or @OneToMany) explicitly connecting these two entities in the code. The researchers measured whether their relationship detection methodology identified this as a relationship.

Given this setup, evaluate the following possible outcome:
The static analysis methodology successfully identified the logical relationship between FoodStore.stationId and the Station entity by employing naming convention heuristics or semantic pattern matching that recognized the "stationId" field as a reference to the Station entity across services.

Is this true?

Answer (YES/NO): NO